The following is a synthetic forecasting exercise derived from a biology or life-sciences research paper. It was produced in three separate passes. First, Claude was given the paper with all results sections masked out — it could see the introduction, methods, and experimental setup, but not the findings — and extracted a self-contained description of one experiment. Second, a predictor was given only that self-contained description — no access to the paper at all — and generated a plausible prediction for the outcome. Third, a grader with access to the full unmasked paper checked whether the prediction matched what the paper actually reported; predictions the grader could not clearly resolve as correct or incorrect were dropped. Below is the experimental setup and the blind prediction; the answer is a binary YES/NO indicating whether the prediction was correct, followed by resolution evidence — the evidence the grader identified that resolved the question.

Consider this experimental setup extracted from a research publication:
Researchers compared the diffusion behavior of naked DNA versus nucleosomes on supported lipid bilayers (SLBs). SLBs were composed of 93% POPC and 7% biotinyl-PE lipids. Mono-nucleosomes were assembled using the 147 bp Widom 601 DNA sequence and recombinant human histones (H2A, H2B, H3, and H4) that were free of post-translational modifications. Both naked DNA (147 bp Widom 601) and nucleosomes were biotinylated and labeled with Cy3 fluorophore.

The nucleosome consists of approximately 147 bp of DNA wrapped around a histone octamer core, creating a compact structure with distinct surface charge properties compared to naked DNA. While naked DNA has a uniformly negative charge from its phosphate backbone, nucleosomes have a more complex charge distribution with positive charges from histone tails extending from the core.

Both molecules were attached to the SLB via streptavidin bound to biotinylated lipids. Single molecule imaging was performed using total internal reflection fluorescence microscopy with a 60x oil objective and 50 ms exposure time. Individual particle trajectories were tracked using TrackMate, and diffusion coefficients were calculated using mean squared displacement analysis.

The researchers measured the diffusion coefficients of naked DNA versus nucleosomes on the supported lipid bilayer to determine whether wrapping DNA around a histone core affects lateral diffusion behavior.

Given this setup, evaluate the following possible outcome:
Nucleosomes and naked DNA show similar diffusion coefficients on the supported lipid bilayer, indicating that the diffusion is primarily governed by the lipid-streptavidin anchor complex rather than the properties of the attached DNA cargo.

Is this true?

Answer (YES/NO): NO